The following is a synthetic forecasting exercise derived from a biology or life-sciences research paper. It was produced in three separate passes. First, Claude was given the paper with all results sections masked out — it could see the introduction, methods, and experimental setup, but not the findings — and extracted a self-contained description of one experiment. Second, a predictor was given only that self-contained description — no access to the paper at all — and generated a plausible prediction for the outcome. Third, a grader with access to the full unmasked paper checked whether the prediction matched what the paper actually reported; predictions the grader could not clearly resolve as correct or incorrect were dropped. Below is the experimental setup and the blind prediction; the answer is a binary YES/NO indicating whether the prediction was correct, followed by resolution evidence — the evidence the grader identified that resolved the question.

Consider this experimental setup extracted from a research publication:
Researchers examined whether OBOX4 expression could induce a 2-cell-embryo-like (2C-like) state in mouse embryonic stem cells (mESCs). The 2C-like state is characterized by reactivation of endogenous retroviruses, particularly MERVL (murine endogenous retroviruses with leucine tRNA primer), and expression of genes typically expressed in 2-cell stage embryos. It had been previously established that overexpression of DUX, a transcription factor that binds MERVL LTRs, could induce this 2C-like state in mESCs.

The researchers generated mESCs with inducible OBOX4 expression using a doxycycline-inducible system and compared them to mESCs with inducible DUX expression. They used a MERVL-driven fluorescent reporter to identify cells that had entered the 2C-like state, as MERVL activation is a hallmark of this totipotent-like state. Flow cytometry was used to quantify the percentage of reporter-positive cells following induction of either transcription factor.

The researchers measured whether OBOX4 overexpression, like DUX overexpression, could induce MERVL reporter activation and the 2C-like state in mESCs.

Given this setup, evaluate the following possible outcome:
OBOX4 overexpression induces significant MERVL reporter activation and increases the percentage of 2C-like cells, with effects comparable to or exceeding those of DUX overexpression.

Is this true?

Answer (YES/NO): NO